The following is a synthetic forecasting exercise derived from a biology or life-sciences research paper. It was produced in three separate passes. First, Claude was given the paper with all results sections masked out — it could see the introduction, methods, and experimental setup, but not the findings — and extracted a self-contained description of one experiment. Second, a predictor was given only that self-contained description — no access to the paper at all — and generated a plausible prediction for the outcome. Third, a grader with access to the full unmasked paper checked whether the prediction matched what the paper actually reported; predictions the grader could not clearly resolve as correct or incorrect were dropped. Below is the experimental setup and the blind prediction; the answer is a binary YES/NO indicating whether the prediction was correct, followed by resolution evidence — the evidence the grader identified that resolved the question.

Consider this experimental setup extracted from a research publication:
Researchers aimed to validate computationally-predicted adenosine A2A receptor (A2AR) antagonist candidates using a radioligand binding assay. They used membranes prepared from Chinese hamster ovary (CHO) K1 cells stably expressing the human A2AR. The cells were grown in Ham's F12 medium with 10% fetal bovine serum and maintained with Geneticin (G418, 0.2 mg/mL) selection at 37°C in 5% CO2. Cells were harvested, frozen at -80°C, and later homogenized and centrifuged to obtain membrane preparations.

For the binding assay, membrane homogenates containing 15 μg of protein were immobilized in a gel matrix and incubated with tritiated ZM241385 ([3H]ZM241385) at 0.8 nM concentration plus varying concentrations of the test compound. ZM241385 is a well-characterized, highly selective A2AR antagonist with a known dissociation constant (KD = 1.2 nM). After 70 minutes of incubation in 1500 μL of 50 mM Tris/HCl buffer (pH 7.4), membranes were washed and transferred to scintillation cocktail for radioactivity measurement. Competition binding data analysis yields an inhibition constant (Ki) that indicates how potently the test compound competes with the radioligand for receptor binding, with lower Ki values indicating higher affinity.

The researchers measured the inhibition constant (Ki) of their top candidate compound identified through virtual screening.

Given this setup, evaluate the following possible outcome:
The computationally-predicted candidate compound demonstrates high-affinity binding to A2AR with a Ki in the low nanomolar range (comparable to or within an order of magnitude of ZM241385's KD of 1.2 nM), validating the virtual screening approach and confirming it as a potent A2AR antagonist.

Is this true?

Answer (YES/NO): NO